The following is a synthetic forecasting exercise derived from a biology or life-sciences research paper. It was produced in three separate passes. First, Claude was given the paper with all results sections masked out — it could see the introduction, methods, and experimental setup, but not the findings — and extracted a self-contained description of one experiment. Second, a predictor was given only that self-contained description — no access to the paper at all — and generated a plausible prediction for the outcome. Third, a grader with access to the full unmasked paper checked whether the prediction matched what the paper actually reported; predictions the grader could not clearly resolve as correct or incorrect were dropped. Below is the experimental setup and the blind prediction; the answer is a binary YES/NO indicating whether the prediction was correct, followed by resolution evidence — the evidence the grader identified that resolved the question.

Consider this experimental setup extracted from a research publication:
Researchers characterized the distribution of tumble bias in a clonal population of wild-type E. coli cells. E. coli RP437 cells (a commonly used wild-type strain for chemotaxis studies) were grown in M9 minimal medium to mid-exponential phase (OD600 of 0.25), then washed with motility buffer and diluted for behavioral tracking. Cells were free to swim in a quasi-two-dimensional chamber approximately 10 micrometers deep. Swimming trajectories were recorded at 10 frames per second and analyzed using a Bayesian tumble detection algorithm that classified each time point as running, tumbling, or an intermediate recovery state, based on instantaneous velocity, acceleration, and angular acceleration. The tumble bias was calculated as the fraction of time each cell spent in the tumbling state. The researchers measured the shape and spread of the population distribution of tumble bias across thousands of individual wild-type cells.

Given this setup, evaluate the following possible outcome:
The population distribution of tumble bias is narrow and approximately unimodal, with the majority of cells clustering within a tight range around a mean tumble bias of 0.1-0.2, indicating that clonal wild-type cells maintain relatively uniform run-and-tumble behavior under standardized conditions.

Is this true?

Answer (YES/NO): NO